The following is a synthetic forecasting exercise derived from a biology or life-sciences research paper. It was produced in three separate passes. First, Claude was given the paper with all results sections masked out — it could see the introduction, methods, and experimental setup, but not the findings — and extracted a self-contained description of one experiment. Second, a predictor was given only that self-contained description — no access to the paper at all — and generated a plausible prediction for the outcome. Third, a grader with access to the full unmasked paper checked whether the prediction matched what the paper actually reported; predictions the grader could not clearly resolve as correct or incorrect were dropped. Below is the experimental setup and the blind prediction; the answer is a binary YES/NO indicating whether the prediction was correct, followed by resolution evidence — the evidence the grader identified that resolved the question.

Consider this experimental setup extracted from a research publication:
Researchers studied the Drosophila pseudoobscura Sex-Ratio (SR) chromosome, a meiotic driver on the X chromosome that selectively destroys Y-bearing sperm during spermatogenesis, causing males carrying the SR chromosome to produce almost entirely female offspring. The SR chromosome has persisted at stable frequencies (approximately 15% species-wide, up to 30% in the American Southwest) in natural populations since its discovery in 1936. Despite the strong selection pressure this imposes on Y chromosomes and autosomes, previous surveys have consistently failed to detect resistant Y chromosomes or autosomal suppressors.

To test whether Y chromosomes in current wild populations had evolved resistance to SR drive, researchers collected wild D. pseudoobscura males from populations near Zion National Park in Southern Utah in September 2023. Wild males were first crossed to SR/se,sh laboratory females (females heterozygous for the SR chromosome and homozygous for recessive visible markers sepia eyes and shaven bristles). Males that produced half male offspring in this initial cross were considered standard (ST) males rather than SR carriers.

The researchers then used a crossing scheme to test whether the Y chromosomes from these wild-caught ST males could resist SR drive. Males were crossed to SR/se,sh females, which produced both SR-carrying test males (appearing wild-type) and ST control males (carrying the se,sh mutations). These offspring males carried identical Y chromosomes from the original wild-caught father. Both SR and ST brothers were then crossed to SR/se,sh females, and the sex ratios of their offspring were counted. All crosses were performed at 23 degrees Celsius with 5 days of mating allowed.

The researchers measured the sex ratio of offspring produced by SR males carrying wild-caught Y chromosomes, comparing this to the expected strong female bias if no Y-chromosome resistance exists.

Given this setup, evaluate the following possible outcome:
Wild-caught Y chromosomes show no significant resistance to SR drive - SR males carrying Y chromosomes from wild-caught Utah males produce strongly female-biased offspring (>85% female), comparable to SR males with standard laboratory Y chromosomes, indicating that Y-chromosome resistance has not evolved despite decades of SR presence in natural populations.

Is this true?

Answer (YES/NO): YES